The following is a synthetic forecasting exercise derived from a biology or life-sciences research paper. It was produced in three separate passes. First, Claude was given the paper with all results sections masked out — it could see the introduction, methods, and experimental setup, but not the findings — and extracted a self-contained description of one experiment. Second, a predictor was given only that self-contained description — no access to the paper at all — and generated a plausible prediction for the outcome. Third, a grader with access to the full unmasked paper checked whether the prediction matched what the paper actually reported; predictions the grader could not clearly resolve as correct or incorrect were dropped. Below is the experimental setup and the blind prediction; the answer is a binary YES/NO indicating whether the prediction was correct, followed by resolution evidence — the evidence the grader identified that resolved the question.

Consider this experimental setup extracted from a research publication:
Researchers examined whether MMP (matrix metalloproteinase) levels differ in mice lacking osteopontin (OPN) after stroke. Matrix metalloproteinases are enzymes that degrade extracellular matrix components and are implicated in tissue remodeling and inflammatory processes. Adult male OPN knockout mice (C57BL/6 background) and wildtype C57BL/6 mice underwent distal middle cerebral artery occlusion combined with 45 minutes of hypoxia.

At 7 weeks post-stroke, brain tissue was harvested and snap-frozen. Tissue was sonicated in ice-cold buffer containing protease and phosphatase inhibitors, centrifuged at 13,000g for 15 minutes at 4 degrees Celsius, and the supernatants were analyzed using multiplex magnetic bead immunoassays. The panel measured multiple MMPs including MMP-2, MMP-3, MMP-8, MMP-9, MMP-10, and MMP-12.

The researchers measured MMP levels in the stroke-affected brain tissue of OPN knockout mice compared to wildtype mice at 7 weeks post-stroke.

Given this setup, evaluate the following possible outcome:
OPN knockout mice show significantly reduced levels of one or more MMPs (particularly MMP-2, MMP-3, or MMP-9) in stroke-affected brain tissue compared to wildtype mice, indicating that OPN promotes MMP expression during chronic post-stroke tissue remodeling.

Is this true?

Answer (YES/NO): YES